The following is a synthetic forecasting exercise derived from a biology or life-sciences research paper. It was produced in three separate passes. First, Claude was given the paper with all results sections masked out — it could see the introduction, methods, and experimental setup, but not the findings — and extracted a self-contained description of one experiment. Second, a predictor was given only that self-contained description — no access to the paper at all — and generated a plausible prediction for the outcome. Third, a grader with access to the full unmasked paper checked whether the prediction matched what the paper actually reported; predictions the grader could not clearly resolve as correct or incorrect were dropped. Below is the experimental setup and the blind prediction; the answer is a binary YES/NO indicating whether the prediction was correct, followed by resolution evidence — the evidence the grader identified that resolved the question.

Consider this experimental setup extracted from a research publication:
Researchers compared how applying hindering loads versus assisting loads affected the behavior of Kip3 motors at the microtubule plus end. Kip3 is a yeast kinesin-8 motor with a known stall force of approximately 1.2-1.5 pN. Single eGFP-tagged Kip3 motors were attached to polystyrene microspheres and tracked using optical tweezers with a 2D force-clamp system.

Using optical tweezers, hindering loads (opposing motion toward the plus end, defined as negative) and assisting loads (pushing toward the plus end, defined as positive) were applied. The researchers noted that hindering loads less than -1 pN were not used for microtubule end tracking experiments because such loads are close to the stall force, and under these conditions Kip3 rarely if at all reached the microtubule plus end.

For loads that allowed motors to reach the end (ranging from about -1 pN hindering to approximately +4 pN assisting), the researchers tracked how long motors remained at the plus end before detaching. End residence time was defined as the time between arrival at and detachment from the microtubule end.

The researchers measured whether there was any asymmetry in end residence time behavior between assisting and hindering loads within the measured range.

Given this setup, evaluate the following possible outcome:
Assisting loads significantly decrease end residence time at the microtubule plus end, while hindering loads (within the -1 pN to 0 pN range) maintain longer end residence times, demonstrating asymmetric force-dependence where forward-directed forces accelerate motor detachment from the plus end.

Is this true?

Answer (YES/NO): YES